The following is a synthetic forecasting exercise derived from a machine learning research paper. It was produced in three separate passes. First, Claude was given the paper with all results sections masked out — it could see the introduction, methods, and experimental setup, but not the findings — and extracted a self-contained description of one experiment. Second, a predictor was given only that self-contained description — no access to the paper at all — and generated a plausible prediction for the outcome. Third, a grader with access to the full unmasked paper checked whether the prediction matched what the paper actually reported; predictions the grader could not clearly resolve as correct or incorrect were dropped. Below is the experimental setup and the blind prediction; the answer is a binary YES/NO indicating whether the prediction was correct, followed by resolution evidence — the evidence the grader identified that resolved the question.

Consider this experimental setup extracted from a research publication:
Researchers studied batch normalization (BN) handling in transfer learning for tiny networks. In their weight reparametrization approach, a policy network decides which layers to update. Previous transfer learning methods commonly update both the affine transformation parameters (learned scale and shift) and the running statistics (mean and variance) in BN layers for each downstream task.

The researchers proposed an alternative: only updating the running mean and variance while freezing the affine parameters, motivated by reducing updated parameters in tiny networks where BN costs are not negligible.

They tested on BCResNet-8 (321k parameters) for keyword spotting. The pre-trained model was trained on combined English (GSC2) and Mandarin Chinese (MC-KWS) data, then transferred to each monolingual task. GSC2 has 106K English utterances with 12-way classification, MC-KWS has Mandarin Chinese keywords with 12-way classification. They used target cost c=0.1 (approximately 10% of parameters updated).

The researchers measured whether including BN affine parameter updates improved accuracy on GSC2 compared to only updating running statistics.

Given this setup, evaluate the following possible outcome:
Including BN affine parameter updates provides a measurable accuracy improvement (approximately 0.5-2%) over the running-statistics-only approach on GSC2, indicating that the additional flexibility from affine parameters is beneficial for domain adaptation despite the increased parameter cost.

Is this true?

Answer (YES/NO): NO